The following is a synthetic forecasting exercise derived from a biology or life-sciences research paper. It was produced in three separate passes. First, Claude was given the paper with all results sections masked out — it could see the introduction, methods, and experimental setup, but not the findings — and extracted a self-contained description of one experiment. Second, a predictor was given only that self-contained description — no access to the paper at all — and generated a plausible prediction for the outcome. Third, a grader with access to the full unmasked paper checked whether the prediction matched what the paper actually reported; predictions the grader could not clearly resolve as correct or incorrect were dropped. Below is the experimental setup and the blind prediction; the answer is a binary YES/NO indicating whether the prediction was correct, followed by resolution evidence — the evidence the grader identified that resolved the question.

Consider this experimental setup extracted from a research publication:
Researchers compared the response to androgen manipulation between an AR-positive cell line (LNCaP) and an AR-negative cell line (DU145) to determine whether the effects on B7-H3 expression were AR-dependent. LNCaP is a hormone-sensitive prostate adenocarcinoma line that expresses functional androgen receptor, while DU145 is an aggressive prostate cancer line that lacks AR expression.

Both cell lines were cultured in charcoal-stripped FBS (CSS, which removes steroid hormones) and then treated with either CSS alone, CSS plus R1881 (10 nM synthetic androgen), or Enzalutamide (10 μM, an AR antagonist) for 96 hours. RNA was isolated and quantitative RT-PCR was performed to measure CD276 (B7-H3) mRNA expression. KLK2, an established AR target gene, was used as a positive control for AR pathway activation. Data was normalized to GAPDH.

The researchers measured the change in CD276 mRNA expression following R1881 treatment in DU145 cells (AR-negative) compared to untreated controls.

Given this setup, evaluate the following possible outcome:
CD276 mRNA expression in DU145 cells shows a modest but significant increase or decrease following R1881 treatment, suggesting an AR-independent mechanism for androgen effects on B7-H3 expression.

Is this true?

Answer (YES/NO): NO